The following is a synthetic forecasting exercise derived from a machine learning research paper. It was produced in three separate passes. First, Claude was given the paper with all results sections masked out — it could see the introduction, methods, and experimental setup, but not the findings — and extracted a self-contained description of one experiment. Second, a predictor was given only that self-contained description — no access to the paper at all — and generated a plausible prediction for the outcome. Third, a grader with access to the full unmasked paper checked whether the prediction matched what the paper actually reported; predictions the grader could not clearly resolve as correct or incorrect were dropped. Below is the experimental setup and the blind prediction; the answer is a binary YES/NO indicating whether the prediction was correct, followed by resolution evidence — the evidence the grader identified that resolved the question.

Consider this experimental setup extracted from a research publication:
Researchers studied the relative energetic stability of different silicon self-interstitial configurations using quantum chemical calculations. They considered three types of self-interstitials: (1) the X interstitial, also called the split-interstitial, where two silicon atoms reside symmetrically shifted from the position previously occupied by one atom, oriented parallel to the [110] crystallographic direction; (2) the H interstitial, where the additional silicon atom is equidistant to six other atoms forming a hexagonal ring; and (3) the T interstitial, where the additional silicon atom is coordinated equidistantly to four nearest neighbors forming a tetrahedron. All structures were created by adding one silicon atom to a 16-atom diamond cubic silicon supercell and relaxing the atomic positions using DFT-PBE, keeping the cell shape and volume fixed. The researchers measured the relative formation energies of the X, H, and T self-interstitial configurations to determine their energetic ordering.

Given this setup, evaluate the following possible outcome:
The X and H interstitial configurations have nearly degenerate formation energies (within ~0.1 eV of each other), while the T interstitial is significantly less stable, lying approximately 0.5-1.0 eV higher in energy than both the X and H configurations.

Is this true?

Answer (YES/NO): NO